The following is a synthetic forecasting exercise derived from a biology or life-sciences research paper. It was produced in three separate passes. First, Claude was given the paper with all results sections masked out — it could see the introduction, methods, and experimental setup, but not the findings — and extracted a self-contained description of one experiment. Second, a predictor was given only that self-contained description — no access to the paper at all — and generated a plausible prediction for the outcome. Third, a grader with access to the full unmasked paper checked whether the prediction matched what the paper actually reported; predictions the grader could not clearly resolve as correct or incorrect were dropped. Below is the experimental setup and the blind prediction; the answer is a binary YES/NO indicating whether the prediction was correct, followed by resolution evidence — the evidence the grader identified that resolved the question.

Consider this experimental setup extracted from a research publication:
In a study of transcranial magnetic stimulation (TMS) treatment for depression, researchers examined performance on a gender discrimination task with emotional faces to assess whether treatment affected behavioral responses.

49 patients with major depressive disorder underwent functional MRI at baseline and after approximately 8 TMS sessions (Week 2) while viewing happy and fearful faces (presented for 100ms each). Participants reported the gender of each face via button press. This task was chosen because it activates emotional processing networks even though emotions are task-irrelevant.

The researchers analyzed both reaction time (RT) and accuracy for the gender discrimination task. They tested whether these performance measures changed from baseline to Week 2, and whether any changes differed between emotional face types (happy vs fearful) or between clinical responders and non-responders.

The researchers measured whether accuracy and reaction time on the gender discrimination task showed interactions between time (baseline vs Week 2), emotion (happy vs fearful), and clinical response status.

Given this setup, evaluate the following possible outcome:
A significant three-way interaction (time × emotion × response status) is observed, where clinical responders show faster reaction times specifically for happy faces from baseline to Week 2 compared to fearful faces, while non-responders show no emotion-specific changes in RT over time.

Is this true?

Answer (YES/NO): NO